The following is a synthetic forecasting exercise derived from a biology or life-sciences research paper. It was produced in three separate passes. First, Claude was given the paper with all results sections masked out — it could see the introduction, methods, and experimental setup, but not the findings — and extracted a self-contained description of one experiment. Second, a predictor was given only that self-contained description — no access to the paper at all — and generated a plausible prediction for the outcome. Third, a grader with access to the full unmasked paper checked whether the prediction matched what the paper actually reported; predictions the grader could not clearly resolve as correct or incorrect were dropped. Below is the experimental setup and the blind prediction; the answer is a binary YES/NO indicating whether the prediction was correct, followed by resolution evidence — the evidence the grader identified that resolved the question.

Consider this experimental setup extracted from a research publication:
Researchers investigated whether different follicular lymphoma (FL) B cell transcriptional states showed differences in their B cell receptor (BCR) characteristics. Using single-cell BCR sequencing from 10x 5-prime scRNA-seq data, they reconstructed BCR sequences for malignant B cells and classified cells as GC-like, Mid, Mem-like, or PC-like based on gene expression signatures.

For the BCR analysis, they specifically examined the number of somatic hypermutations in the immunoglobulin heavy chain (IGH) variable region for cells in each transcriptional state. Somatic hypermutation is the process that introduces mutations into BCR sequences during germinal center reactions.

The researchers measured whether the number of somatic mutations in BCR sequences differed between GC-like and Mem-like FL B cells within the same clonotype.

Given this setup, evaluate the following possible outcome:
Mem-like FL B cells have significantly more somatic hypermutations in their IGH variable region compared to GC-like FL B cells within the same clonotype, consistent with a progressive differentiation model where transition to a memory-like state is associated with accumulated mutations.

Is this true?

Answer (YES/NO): NO